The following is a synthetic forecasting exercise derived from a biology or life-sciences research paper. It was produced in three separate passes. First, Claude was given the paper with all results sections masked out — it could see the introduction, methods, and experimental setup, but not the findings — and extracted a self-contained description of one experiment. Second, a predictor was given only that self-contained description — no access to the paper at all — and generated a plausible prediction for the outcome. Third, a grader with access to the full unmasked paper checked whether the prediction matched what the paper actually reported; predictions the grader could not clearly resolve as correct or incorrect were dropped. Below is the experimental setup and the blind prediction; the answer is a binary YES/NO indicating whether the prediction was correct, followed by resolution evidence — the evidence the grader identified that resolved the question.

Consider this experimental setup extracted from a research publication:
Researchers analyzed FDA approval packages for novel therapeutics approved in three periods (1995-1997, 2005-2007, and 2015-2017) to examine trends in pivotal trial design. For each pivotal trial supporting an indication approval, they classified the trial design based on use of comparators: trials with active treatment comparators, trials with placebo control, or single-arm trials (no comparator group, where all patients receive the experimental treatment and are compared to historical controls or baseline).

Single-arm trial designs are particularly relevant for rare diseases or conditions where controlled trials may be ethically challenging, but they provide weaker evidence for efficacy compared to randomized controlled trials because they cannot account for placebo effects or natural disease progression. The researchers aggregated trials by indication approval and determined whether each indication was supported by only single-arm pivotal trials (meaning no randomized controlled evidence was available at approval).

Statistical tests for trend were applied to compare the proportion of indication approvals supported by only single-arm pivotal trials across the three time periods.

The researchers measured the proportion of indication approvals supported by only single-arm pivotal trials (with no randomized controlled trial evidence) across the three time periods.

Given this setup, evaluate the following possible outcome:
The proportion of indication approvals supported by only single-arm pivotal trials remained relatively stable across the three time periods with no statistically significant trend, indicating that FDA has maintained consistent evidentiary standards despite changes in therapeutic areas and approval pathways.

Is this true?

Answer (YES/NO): NO